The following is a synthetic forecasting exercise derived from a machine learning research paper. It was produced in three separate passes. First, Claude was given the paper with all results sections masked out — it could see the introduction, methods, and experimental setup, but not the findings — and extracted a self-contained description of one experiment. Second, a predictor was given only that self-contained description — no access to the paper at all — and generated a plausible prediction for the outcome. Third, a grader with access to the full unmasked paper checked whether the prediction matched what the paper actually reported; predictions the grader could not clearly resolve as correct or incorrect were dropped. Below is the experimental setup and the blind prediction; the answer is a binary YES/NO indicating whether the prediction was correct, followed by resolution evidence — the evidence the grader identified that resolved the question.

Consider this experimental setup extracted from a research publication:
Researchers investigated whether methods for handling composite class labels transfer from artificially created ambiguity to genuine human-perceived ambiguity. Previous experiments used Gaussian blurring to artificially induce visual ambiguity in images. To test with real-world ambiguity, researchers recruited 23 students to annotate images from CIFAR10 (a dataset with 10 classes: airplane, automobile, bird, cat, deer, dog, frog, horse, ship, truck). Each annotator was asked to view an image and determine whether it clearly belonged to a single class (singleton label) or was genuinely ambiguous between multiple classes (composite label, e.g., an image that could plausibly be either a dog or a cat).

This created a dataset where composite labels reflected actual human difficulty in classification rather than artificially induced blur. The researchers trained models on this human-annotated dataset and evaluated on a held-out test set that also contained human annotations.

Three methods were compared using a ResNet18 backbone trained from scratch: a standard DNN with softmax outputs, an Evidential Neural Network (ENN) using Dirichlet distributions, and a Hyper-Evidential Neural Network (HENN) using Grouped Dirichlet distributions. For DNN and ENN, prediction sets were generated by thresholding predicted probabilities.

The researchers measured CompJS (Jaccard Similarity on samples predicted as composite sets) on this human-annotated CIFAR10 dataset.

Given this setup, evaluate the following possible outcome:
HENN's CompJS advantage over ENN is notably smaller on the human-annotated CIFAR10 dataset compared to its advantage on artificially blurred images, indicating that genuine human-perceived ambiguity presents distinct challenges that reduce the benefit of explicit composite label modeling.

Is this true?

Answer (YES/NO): YES